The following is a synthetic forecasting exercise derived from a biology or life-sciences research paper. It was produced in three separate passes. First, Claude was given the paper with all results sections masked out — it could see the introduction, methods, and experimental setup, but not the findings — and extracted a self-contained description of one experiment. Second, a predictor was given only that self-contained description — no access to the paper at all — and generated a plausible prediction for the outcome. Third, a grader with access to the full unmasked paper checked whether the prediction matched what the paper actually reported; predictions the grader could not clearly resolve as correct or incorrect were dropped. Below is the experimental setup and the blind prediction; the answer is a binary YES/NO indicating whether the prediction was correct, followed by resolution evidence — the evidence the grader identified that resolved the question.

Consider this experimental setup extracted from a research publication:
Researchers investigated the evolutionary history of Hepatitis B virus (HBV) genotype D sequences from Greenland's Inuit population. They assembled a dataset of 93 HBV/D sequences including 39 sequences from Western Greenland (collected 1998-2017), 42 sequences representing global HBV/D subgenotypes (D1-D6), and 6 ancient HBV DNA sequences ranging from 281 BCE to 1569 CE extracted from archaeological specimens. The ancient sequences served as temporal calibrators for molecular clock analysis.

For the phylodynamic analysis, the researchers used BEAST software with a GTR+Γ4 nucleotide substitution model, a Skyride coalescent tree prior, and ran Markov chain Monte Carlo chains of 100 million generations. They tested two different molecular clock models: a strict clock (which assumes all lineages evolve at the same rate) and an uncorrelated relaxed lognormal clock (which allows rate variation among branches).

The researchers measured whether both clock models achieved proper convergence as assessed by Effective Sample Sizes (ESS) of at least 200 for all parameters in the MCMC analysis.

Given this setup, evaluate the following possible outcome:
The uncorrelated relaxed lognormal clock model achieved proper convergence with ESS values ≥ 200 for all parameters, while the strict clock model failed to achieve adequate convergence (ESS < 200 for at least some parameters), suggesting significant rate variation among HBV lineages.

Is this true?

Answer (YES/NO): YES